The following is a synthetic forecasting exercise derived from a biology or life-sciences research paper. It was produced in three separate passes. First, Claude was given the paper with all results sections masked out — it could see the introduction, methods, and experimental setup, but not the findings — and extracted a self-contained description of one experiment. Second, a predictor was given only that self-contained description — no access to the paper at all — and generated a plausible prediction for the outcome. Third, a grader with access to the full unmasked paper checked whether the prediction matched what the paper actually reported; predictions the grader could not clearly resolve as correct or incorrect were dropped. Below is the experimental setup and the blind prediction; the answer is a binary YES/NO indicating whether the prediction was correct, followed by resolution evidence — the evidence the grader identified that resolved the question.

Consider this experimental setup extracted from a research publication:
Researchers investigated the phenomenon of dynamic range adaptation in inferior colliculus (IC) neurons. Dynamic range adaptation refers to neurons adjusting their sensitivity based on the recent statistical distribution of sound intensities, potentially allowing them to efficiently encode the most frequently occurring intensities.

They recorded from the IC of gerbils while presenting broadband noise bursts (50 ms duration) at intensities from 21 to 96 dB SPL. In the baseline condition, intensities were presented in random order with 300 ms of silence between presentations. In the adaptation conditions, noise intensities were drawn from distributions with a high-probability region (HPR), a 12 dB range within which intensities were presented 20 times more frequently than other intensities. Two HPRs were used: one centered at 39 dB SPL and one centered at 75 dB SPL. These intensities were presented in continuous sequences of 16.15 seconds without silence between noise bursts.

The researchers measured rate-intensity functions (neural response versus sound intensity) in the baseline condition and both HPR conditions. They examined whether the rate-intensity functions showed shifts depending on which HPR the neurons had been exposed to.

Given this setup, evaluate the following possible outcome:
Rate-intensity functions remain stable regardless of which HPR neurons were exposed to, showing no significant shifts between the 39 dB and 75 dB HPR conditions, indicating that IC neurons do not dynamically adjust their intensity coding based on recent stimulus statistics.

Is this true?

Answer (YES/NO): NO